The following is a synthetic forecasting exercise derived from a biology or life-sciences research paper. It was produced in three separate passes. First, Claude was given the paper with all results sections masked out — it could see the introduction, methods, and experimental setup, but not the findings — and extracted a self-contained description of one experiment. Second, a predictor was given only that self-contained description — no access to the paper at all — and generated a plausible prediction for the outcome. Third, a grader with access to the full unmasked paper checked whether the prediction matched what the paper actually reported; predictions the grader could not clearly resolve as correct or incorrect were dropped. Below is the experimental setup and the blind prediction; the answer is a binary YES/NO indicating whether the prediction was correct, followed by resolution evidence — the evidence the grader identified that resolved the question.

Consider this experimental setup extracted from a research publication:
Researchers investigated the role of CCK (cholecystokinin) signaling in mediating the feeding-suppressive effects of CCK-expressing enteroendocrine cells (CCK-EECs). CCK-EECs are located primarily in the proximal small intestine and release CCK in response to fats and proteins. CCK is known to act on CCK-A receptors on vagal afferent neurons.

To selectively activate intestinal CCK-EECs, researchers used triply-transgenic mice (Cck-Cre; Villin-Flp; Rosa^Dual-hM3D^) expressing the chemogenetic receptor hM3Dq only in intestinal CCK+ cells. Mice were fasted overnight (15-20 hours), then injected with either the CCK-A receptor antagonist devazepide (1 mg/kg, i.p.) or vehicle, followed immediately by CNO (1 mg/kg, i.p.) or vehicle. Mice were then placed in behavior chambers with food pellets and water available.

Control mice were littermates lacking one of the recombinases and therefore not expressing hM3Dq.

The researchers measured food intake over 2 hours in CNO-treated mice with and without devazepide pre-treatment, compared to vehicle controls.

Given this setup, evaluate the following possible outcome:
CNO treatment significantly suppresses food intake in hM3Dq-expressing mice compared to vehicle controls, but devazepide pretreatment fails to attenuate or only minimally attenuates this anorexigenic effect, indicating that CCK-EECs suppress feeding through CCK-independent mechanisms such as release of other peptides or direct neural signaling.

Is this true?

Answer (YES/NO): NO